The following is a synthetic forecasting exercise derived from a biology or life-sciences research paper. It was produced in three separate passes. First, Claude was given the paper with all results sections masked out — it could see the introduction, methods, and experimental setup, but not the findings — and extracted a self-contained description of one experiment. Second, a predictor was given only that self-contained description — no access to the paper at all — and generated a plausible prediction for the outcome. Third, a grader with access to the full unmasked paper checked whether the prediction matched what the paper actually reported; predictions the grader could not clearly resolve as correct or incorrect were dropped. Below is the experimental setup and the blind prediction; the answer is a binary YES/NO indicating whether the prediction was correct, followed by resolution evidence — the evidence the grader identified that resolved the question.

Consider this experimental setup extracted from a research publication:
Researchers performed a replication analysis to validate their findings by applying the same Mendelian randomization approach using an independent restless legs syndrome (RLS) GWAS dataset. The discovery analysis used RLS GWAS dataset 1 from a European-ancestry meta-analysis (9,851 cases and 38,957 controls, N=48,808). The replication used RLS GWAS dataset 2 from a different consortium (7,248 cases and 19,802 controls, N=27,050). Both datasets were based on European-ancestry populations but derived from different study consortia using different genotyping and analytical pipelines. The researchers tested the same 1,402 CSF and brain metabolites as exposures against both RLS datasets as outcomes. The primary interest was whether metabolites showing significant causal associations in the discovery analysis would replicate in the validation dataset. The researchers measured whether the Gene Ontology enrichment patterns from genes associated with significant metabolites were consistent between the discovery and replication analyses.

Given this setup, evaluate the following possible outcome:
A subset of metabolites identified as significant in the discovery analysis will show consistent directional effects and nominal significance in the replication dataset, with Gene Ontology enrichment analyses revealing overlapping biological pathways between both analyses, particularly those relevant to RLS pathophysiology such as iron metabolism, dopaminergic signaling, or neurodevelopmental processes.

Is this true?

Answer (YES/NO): NO